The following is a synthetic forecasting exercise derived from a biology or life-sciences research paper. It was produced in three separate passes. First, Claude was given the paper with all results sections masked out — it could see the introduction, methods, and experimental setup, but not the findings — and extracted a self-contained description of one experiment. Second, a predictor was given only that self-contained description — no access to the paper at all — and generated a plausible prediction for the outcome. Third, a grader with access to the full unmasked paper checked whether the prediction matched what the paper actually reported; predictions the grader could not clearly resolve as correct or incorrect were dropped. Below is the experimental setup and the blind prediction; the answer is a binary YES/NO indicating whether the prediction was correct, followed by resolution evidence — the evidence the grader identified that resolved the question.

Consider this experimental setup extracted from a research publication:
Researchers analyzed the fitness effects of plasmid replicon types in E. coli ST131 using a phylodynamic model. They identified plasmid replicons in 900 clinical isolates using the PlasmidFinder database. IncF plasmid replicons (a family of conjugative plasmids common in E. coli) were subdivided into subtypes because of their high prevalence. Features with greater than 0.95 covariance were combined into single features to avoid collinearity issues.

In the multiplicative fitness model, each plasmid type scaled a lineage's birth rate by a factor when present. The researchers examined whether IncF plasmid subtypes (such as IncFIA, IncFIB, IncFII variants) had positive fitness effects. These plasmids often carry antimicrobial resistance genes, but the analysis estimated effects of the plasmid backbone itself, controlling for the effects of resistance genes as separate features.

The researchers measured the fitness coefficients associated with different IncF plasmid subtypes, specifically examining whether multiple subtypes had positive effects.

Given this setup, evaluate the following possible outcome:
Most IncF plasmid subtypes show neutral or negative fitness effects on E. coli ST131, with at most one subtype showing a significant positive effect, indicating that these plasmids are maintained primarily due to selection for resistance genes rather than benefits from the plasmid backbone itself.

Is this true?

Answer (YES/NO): NO